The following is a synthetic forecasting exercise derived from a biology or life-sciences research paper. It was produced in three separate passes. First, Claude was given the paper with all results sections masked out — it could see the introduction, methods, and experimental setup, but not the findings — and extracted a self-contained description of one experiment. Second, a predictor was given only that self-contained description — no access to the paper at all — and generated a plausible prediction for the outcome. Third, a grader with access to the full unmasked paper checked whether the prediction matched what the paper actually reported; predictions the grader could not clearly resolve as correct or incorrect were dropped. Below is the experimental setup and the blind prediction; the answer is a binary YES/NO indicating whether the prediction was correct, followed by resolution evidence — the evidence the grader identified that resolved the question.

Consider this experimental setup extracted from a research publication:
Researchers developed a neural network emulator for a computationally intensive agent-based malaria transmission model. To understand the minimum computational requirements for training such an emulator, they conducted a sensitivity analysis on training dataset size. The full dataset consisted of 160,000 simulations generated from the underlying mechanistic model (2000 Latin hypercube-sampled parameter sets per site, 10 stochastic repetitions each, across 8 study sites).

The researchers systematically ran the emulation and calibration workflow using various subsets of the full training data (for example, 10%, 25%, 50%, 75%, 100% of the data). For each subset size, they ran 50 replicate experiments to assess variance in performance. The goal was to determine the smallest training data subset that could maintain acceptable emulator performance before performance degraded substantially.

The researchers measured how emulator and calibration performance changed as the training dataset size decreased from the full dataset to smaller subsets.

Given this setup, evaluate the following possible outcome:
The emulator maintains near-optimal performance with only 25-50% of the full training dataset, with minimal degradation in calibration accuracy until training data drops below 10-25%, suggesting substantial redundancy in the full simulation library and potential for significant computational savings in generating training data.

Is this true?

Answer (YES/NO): NO